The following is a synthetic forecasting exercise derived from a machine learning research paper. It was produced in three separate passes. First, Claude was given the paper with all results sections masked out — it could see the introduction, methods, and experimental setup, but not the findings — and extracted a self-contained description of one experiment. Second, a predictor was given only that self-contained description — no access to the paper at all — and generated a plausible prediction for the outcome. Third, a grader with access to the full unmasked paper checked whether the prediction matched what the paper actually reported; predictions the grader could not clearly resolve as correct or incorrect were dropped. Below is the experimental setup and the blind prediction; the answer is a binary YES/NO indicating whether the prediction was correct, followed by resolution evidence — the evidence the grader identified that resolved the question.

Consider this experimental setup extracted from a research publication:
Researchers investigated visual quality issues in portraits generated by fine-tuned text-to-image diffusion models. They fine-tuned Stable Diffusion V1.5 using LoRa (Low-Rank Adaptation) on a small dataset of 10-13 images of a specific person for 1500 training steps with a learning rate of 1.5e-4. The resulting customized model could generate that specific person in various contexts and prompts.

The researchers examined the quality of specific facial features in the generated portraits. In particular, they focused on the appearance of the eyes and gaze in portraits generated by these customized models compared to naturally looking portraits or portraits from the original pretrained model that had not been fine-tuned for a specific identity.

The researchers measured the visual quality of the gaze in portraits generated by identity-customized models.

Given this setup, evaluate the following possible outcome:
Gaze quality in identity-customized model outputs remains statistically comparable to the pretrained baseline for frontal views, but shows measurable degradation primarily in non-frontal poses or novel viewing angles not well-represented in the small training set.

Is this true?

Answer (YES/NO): NO